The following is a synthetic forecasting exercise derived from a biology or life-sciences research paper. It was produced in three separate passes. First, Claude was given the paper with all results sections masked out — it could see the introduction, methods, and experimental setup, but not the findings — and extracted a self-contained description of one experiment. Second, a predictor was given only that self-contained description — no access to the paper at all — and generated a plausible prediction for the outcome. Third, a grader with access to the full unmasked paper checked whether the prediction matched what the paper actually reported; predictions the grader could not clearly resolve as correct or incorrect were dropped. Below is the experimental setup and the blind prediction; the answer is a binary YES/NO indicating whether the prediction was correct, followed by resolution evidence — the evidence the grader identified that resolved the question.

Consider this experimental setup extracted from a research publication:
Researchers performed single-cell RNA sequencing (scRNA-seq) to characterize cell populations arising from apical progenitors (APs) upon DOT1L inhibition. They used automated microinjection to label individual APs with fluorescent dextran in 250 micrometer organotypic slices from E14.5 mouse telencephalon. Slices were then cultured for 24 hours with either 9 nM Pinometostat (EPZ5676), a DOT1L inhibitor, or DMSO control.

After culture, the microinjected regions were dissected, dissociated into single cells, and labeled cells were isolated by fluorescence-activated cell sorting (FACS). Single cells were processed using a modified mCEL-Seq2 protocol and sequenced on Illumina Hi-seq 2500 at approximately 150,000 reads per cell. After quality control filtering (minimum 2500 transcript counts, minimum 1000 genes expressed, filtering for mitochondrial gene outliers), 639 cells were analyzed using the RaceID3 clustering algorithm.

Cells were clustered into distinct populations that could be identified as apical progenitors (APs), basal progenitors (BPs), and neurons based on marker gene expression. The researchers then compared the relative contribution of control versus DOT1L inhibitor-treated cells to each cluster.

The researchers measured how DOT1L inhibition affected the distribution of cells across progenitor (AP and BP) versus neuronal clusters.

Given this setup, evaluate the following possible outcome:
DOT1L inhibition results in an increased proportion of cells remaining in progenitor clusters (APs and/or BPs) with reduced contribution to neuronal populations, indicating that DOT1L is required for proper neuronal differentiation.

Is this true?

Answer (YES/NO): NO